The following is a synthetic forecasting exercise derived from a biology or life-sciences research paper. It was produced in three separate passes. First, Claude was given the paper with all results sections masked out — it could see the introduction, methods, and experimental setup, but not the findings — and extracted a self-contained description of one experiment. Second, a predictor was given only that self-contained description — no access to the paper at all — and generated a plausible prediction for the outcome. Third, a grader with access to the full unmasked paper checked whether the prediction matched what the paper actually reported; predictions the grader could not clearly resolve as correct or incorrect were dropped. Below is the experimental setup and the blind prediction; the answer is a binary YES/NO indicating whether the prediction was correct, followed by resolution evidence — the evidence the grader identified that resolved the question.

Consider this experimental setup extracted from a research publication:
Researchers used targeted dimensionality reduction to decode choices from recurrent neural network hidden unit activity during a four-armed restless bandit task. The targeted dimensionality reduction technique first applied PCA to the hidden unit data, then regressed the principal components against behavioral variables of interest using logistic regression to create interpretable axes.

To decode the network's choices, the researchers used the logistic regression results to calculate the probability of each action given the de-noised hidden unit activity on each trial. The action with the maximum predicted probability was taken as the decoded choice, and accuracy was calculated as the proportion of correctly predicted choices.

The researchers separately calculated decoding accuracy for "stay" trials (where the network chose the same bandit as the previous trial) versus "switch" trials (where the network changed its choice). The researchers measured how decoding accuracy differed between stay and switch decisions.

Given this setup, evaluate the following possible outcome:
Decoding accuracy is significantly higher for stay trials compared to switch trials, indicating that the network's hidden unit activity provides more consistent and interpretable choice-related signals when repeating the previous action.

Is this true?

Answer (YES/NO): YES